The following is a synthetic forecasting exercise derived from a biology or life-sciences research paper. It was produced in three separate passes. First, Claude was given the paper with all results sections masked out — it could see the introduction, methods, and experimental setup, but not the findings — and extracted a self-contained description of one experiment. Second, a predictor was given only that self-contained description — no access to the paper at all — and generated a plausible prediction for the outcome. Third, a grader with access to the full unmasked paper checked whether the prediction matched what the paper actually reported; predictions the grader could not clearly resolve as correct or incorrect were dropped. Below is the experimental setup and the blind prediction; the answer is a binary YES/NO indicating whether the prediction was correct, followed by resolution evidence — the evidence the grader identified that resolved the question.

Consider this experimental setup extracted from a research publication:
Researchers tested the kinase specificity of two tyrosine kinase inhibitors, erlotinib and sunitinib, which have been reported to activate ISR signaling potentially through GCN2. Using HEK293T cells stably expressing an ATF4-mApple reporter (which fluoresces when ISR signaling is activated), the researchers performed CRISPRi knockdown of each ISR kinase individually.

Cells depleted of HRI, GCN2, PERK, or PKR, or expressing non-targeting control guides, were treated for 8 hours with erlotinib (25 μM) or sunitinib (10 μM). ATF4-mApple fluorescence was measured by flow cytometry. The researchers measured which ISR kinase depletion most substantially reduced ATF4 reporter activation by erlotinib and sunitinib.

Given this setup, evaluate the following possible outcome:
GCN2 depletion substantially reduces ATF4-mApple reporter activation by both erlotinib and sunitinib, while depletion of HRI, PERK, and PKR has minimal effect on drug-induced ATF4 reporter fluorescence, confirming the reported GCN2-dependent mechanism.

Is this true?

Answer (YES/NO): YES